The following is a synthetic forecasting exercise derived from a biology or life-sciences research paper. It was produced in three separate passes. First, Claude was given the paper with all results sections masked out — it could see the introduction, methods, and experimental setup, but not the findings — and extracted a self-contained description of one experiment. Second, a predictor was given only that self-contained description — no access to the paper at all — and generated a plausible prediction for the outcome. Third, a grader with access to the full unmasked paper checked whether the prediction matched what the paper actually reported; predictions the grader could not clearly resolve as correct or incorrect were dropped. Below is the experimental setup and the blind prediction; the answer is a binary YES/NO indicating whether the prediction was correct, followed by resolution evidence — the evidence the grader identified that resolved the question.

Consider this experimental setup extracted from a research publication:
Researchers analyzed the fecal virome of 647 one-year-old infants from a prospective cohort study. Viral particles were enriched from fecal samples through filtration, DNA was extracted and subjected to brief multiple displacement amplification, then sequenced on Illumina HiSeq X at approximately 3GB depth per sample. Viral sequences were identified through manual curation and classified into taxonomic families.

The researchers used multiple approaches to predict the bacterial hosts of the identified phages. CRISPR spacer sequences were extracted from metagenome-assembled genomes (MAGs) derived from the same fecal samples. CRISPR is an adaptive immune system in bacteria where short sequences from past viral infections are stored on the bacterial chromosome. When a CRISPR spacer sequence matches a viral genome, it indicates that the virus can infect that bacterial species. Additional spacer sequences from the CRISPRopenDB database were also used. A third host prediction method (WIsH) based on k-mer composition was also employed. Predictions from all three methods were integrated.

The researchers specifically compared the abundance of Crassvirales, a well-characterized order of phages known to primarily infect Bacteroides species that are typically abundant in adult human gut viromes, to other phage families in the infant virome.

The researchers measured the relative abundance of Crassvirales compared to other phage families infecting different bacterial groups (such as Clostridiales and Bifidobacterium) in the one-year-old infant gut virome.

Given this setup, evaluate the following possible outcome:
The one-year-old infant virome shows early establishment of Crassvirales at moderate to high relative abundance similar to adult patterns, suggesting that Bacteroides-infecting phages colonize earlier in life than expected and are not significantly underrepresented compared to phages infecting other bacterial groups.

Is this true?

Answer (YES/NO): NO